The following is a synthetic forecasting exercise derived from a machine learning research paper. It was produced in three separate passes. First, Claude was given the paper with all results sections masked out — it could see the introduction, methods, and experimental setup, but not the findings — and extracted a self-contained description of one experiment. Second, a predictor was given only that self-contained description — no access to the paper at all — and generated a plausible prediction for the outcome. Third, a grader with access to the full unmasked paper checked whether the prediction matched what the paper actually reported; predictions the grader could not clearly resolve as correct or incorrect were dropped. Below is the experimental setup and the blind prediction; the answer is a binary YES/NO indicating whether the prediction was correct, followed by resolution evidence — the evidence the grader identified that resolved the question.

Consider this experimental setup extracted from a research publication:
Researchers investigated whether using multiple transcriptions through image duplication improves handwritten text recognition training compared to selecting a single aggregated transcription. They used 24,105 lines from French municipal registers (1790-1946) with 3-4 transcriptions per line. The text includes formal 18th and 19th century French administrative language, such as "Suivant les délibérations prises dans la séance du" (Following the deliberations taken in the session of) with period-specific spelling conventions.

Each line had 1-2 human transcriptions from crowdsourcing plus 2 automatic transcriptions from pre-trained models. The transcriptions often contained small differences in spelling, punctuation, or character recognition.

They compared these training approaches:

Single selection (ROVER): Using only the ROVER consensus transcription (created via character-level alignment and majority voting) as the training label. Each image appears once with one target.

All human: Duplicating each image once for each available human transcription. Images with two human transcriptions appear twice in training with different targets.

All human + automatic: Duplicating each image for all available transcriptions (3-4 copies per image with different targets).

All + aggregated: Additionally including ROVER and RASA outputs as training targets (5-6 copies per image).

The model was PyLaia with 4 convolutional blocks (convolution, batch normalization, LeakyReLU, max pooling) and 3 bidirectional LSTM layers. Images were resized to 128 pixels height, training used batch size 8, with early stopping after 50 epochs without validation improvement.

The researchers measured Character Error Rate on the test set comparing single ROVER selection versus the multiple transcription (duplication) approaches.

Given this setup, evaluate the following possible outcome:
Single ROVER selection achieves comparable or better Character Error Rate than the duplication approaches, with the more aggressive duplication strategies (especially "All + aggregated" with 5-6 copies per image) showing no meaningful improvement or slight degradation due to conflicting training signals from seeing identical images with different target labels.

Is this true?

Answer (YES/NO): NO